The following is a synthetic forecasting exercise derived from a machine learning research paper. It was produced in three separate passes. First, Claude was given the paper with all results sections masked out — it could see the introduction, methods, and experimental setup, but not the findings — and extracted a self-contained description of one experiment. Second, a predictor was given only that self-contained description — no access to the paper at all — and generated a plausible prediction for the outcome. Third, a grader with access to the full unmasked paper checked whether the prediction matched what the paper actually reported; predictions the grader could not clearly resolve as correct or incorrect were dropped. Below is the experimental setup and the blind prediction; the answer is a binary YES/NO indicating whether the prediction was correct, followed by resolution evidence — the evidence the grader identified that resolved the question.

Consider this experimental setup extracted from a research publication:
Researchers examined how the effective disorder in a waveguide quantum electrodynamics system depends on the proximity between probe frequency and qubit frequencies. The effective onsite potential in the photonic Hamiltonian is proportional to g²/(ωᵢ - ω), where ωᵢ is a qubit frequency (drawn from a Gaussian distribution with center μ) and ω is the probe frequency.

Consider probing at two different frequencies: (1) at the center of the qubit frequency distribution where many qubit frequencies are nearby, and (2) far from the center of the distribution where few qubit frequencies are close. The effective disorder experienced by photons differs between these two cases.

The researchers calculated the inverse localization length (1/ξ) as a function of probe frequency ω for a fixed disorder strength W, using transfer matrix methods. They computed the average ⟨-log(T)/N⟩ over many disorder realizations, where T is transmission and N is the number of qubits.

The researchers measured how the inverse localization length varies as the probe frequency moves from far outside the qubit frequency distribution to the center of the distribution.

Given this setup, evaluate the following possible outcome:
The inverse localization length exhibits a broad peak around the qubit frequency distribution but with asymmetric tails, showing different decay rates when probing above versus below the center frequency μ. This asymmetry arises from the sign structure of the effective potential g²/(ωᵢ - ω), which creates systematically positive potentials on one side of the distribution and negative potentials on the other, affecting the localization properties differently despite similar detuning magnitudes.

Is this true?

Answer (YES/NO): YES